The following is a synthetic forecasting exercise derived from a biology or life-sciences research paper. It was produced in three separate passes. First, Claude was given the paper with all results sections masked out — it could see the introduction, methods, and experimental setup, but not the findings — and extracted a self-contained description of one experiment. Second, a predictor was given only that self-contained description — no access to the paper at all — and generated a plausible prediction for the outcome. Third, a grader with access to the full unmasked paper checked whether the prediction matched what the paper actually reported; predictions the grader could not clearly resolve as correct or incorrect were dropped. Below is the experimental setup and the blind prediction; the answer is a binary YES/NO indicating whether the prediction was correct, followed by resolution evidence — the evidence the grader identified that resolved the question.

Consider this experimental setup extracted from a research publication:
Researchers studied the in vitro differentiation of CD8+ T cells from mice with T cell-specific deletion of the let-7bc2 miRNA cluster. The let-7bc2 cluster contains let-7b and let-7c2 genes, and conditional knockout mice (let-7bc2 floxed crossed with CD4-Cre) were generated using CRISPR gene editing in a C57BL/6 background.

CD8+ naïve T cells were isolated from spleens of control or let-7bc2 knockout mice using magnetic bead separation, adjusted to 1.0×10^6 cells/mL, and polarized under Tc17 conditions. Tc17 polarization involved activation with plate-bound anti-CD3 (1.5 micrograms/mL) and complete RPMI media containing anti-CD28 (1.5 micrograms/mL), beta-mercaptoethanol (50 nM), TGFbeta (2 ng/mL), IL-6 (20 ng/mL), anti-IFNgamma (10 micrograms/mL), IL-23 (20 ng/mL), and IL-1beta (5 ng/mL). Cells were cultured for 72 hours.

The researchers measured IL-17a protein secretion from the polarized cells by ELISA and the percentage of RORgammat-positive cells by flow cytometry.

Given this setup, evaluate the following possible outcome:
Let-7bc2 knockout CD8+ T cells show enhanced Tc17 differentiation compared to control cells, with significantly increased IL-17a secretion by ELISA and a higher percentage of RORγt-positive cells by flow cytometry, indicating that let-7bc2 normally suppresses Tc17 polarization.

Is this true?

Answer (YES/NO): YES